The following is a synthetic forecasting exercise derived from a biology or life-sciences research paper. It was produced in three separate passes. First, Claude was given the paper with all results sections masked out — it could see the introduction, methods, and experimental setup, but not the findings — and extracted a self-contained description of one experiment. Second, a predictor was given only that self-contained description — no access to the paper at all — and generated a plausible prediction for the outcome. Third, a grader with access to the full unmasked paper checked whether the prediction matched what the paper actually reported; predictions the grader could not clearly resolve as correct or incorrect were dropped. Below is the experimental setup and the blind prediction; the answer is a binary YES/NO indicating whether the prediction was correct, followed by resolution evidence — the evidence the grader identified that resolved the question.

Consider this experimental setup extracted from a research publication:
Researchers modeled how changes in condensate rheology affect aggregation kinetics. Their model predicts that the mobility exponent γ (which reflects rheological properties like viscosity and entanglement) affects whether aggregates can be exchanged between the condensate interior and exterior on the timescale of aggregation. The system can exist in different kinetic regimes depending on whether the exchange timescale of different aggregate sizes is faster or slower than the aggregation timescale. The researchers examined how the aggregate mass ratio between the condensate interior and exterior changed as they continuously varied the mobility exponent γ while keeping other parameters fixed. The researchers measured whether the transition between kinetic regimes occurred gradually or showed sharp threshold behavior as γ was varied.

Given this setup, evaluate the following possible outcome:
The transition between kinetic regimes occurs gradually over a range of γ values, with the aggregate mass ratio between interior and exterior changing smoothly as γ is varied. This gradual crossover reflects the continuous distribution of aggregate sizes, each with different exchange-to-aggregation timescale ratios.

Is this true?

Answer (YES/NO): NO